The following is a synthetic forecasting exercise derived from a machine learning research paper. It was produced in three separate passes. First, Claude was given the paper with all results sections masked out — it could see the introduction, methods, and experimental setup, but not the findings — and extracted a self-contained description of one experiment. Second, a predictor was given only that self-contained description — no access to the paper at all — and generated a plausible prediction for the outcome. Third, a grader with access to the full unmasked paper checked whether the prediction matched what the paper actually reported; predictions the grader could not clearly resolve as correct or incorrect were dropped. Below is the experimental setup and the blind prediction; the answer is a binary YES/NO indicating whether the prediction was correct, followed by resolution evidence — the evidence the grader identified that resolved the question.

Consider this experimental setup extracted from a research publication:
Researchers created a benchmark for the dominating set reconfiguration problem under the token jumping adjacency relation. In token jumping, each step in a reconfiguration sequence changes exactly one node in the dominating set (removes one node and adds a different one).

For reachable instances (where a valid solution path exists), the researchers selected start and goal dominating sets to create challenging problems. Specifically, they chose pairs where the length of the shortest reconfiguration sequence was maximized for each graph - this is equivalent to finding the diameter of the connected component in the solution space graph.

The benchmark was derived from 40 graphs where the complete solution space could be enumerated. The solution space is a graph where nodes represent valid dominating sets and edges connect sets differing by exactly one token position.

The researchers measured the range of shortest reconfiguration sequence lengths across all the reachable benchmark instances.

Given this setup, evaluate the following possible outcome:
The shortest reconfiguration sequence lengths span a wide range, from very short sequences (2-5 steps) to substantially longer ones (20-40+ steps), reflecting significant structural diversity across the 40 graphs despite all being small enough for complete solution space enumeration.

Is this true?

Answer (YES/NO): NO